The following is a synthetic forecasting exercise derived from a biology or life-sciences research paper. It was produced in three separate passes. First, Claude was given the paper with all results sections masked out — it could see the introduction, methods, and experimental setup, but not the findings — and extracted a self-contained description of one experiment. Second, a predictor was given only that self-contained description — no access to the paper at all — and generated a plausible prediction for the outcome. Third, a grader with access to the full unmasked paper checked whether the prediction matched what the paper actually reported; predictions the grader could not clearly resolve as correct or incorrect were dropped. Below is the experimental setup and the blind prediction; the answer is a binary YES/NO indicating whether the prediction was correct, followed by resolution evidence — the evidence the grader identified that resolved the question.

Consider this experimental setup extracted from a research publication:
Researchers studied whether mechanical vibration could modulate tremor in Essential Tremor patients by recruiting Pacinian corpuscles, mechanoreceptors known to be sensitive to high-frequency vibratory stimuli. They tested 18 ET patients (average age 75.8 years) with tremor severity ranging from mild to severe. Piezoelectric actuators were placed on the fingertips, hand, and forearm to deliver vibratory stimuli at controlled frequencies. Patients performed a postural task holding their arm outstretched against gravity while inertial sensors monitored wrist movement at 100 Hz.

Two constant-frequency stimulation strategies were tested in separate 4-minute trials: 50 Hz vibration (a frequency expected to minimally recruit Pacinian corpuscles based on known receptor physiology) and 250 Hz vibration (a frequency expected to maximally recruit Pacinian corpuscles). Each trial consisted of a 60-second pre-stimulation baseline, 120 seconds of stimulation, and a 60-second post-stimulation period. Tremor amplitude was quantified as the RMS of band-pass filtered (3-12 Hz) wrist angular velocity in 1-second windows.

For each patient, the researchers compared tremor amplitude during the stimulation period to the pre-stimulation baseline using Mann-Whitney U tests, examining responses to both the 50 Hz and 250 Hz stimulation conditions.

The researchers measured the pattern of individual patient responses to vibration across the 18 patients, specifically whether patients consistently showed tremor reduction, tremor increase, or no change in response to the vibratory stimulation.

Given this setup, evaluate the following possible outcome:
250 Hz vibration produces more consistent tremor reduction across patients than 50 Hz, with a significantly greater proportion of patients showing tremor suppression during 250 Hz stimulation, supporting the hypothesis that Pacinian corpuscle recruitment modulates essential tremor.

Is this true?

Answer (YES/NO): NO